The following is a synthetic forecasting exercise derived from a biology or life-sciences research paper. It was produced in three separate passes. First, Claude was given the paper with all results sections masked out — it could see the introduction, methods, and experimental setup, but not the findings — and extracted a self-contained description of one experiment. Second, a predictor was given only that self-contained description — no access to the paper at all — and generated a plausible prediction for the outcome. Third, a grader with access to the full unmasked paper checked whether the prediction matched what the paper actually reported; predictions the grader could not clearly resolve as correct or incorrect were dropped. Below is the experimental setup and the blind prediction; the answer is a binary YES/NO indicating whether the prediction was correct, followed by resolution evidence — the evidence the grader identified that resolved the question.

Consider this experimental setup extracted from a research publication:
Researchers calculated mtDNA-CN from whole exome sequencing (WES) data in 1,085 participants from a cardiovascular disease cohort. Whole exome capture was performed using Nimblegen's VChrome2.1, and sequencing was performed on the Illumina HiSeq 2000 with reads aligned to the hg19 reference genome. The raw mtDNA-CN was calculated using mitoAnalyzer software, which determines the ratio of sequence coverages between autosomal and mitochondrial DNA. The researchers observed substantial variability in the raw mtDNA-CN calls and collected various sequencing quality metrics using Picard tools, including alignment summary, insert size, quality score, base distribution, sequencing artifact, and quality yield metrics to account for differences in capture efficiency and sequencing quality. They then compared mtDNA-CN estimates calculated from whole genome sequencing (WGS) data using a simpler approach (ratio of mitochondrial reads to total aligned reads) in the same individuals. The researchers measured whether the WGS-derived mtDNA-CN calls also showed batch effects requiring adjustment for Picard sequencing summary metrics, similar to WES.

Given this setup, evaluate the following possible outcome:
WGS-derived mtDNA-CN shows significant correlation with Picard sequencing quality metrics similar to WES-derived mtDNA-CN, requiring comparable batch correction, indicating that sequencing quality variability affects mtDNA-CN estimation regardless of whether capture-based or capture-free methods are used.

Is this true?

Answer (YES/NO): NO